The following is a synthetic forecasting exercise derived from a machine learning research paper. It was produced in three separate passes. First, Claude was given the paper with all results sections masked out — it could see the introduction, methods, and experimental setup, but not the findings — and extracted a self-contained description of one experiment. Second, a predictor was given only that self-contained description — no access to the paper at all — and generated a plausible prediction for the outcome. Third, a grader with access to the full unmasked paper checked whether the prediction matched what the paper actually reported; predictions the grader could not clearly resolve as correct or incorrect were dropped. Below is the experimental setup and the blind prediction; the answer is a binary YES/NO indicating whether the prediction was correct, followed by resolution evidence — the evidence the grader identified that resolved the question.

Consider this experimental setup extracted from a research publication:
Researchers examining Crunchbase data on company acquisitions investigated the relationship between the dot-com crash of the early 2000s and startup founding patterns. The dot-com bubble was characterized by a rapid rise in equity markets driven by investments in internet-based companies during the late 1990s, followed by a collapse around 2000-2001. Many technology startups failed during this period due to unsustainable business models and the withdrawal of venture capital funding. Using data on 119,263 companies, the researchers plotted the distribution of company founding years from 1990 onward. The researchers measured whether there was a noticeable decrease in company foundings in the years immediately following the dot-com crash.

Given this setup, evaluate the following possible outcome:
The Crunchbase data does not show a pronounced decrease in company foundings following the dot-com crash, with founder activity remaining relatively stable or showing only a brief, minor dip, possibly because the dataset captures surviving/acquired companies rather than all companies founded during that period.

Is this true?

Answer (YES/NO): NO